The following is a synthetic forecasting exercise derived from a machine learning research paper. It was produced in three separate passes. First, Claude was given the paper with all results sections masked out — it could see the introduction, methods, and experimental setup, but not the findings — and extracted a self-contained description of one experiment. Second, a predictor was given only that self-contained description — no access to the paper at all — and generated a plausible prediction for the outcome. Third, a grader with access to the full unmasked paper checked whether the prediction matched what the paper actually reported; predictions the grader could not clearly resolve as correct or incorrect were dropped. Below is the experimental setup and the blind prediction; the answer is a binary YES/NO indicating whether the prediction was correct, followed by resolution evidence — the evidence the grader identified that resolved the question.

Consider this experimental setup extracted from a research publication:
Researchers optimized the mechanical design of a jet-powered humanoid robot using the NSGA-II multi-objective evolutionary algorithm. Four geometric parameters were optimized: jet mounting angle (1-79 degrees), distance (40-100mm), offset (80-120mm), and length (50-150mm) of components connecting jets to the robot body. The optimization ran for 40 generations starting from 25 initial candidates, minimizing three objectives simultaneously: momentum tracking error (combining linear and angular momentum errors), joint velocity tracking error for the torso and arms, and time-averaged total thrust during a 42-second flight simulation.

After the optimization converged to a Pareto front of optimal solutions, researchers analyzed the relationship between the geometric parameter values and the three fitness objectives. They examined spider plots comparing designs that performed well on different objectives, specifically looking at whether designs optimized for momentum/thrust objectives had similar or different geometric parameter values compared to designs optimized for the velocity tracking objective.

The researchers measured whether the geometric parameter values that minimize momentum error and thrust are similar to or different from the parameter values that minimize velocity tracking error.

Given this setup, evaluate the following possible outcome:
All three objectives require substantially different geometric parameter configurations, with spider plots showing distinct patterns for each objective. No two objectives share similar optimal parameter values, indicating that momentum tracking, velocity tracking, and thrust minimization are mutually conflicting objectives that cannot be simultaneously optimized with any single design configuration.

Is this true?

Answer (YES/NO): NO